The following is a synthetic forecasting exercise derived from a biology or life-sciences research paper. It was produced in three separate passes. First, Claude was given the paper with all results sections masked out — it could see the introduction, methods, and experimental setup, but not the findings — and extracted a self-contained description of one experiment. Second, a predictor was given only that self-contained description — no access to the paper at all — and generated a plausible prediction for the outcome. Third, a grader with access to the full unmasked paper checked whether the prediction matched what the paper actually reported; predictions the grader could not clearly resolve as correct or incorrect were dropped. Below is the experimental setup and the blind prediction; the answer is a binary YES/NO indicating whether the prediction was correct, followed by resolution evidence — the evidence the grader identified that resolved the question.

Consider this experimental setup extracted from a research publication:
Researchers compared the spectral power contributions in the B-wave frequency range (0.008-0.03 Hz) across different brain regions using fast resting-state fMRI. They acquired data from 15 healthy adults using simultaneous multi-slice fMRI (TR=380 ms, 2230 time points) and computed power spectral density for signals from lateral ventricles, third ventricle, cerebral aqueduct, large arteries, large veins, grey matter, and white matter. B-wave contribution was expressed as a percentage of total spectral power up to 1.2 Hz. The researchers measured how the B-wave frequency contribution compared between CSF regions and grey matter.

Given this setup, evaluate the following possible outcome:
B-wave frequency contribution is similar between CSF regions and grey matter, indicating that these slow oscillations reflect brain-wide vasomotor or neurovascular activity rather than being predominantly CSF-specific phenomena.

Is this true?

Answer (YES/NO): NO